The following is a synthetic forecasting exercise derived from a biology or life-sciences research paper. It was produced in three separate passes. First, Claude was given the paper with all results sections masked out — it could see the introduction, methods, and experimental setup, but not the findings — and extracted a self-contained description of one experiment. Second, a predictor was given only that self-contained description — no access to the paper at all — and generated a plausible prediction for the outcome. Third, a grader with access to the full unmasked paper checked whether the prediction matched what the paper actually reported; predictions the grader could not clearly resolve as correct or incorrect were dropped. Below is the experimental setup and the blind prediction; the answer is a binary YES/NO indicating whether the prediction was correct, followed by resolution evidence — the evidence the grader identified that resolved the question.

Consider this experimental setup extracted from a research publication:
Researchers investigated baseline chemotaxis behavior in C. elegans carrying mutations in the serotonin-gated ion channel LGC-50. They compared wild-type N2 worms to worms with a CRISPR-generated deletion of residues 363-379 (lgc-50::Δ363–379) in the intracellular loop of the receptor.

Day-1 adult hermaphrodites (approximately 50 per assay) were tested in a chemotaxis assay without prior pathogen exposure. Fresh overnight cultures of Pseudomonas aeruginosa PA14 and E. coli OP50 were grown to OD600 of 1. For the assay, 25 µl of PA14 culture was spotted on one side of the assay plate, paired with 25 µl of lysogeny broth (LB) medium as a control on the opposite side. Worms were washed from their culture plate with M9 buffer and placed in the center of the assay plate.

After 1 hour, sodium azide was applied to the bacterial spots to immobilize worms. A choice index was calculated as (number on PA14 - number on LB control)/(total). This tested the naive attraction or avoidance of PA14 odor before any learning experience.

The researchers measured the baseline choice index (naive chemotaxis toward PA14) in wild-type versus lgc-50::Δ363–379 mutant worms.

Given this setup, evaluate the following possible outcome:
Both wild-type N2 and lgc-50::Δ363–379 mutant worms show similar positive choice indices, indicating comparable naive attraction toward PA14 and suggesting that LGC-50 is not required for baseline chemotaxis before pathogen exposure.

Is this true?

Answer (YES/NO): YES